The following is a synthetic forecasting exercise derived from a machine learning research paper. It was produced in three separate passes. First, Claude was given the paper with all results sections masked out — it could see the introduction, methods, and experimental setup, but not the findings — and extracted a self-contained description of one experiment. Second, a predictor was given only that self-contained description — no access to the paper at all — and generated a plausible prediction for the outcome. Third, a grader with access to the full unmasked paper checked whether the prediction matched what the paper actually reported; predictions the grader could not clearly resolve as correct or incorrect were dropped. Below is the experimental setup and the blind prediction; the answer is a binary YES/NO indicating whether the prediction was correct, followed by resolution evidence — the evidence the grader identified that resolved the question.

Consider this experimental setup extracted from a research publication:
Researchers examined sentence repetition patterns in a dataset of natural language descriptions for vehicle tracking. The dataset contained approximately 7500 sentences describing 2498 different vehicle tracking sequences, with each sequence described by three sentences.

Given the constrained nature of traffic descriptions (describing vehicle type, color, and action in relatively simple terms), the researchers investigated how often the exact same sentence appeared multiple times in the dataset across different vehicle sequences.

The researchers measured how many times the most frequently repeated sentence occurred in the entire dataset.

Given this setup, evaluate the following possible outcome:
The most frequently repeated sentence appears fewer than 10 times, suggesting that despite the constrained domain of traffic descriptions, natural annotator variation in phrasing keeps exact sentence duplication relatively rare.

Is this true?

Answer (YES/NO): NO